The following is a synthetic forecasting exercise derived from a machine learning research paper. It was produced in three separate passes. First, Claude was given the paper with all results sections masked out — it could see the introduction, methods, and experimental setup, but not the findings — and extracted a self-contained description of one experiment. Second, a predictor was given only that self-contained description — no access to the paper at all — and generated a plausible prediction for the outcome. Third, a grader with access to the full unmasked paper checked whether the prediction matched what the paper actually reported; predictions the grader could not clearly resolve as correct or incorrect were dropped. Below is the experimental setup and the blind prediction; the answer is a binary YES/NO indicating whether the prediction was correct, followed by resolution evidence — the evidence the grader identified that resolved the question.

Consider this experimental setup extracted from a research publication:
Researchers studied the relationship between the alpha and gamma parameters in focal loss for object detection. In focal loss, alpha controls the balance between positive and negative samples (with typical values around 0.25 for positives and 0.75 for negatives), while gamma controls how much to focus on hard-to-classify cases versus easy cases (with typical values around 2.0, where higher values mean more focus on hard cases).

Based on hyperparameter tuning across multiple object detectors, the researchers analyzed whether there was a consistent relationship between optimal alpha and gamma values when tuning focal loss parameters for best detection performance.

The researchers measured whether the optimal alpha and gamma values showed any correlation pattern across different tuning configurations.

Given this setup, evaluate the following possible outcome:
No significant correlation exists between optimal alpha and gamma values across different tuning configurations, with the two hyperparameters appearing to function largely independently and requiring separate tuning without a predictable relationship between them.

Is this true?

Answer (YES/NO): NO